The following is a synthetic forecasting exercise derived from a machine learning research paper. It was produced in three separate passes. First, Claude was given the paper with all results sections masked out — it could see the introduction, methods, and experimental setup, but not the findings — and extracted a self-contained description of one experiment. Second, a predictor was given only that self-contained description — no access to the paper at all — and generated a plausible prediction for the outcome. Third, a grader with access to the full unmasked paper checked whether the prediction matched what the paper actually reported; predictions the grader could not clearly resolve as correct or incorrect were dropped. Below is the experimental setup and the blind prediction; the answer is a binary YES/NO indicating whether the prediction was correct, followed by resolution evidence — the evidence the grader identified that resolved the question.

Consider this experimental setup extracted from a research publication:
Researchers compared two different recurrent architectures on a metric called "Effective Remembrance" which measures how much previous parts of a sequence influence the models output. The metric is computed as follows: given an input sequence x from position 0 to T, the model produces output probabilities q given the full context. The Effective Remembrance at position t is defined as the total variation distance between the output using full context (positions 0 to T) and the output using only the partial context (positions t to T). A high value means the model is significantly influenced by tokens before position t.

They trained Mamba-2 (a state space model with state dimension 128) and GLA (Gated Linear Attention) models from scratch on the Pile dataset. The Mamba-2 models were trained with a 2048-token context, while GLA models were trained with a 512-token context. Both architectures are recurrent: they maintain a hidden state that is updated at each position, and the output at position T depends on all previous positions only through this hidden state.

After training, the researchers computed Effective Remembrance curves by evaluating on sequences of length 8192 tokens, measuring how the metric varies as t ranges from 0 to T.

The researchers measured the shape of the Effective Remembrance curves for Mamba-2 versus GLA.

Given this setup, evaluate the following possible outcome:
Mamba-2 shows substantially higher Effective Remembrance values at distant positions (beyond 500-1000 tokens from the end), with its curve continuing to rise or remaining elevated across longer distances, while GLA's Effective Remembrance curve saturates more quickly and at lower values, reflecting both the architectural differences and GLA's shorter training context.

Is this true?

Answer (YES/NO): YES